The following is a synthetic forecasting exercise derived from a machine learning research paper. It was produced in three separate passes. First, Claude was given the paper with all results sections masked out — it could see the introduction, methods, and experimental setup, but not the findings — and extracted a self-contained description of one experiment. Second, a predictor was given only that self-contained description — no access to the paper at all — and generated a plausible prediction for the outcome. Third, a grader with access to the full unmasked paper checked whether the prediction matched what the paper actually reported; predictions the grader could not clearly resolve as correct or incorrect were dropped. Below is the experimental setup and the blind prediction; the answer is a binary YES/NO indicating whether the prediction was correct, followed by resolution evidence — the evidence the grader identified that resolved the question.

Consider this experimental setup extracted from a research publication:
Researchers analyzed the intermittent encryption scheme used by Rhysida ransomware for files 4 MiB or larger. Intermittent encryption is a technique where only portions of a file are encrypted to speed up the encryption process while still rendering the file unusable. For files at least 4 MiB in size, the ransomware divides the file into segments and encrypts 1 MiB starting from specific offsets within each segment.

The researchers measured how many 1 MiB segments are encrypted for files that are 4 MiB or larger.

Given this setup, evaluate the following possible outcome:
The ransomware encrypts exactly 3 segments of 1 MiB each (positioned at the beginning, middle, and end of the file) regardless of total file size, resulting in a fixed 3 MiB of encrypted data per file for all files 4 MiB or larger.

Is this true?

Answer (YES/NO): NO